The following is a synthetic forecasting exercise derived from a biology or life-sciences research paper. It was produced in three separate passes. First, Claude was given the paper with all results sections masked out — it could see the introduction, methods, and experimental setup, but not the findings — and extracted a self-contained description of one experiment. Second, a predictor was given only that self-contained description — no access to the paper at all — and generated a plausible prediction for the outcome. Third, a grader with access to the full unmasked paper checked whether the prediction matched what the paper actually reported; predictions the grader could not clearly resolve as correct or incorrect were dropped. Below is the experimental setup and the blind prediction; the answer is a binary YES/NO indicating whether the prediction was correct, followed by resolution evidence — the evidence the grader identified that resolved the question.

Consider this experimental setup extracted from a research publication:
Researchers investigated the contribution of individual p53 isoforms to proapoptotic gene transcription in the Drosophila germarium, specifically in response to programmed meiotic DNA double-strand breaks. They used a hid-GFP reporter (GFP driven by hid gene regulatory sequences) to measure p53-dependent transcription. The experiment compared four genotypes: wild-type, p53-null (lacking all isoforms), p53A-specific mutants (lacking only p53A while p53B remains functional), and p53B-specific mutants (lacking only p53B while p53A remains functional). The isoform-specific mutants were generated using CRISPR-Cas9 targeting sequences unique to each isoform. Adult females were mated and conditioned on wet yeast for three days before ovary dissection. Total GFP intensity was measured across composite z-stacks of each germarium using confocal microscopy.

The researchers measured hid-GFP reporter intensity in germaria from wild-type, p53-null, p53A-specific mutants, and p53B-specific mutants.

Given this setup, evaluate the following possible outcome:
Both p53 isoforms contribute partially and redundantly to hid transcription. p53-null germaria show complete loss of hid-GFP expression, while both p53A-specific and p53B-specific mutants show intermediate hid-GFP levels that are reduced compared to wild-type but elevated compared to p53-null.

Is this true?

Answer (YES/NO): NO